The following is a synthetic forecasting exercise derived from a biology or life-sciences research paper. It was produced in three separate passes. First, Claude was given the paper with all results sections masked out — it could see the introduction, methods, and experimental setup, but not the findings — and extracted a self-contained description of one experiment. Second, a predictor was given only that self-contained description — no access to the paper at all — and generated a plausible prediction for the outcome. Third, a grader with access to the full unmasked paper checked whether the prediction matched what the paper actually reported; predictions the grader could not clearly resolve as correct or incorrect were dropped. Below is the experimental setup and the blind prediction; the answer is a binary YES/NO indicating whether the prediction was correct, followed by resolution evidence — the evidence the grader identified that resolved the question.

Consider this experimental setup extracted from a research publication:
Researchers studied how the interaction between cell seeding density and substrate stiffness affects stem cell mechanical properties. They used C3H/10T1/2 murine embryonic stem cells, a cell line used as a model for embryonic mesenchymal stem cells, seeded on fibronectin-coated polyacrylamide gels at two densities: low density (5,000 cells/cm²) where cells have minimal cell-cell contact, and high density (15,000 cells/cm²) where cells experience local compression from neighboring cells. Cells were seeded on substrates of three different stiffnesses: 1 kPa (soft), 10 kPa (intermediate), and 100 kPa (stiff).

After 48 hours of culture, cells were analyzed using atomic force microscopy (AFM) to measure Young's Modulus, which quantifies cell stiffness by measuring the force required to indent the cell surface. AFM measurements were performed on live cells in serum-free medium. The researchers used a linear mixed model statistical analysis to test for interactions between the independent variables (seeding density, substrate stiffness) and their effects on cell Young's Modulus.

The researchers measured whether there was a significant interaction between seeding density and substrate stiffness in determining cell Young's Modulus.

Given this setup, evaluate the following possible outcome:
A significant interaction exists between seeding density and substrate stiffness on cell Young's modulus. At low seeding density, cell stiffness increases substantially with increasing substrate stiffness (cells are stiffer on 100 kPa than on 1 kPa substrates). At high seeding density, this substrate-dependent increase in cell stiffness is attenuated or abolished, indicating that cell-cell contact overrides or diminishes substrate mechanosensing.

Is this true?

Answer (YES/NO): NO